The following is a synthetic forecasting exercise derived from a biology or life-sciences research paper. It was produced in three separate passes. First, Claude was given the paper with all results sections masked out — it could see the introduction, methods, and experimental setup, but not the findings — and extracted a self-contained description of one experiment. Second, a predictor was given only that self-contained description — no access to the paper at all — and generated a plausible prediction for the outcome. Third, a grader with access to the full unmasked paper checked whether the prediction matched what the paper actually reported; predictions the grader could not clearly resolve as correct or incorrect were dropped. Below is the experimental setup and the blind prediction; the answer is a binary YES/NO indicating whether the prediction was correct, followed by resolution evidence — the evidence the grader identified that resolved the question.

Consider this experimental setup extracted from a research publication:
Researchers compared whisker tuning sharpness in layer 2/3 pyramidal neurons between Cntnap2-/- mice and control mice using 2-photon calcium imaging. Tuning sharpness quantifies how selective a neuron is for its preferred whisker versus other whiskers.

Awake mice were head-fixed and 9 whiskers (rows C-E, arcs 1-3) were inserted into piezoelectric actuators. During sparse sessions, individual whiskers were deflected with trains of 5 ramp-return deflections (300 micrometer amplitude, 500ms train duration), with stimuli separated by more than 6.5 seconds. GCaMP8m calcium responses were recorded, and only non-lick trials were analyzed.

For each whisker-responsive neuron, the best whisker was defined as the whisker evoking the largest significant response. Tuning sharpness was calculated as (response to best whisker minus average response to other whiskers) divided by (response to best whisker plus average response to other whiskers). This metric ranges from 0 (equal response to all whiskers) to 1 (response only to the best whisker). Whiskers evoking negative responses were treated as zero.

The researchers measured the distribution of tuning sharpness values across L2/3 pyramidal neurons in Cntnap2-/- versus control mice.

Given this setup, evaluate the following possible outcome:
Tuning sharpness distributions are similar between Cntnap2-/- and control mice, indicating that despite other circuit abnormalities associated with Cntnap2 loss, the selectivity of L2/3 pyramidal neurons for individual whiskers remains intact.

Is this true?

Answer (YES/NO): NO